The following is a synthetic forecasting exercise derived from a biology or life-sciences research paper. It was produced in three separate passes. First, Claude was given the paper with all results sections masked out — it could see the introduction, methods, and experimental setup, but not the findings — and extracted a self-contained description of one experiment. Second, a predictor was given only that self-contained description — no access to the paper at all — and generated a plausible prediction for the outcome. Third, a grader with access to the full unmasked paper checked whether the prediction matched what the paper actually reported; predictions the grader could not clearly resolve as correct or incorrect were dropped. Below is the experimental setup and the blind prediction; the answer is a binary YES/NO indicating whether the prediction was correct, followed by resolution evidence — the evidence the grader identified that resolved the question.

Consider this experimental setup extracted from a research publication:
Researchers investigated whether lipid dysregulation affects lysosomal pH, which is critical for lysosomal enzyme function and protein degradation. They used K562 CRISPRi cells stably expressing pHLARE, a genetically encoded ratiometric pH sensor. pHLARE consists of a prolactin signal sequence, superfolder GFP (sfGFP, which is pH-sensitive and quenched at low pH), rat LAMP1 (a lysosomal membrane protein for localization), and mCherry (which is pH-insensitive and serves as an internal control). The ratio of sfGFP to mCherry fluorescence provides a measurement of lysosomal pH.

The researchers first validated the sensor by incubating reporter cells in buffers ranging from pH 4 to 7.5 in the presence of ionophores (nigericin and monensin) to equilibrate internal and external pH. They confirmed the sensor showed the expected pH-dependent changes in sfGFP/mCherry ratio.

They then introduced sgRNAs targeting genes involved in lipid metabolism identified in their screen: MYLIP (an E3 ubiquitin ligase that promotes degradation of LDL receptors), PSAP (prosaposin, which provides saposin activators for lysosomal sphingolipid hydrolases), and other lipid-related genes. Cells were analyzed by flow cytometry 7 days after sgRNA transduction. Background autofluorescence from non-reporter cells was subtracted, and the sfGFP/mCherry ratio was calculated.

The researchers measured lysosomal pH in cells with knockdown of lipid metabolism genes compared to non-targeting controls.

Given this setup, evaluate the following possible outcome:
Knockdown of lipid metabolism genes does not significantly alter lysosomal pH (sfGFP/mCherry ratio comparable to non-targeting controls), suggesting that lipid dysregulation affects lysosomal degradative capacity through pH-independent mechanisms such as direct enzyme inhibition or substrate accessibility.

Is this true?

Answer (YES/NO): YES